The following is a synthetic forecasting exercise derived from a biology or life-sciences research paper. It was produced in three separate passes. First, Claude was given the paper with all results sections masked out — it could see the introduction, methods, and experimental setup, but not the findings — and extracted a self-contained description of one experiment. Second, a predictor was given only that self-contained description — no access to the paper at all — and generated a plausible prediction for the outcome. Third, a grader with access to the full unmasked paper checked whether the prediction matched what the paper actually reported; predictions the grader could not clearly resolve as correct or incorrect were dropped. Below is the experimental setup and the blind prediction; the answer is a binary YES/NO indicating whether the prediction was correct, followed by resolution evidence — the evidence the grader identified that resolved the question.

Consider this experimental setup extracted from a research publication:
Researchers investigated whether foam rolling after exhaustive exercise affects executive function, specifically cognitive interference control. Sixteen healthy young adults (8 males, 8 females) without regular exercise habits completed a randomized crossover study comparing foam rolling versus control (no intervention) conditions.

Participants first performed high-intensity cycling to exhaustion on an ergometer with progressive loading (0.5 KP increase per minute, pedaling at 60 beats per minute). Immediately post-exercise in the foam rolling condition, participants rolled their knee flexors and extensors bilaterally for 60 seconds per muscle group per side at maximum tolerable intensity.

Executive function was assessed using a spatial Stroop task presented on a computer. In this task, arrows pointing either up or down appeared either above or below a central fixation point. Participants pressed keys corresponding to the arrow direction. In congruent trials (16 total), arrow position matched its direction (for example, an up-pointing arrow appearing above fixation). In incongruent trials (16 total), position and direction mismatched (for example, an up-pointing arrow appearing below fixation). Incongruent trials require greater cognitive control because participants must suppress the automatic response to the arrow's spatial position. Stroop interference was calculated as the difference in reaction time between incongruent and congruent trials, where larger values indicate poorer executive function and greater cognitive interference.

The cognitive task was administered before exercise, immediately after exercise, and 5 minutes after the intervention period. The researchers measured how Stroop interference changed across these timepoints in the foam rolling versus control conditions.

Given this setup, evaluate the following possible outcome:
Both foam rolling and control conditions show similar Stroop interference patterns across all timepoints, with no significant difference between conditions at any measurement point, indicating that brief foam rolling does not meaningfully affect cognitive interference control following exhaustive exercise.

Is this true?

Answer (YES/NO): NO